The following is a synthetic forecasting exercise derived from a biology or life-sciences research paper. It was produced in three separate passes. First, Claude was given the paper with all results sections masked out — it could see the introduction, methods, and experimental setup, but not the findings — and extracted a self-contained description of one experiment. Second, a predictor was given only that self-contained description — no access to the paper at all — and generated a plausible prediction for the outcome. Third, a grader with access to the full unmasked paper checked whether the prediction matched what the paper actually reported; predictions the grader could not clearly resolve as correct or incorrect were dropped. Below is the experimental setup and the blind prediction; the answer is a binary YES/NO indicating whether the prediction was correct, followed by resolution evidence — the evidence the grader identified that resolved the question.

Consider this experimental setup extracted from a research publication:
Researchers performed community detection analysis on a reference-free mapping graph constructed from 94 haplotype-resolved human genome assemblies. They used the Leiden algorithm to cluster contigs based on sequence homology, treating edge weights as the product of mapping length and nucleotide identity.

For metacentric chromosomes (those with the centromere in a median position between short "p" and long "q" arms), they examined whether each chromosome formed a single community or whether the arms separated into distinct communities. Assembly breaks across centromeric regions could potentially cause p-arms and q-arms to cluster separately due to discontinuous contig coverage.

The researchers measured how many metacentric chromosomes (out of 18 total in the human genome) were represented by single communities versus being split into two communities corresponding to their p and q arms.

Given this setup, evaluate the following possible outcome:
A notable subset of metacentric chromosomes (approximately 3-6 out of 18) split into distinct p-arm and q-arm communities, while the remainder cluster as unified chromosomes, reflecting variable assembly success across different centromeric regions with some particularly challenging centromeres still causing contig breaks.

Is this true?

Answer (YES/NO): YES